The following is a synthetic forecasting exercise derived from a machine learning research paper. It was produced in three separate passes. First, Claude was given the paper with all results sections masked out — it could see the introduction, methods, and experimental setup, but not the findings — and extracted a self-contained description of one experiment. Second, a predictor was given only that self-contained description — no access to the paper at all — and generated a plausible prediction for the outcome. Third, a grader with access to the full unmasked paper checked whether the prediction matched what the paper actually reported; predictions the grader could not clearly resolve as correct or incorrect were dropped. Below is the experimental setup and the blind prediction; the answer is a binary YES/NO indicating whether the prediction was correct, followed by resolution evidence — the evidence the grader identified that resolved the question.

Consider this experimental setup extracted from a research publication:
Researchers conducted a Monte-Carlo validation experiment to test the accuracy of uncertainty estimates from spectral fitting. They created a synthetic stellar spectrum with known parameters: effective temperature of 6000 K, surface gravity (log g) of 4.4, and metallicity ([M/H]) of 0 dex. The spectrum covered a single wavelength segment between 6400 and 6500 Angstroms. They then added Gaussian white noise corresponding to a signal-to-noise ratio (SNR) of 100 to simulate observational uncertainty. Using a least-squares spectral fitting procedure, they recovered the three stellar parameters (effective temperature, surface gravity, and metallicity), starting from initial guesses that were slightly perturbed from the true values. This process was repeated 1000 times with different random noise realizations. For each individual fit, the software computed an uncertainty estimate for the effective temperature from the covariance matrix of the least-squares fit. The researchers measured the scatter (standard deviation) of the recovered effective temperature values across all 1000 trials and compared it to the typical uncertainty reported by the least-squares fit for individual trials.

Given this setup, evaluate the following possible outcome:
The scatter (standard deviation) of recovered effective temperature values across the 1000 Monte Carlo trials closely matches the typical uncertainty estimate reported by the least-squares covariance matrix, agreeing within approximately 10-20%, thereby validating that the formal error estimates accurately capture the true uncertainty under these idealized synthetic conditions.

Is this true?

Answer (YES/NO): NO